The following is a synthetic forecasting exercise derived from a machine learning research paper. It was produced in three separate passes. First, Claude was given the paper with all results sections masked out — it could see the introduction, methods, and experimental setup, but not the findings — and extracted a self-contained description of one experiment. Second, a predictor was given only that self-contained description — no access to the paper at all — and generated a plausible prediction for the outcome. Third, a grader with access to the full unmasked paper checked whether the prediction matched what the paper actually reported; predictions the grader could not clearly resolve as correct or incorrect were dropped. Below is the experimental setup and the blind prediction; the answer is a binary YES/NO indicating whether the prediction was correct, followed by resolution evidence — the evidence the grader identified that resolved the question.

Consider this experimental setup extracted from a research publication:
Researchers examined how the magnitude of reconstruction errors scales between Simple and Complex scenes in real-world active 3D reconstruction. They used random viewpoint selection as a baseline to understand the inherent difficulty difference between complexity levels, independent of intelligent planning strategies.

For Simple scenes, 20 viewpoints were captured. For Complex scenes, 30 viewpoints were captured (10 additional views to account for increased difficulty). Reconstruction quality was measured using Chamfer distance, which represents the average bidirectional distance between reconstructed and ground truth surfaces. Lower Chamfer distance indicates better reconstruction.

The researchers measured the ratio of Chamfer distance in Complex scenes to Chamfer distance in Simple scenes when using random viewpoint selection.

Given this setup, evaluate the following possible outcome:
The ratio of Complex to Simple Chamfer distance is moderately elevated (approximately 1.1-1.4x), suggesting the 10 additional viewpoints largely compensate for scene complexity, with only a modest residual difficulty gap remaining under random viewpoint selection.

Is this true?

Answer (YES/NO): NO